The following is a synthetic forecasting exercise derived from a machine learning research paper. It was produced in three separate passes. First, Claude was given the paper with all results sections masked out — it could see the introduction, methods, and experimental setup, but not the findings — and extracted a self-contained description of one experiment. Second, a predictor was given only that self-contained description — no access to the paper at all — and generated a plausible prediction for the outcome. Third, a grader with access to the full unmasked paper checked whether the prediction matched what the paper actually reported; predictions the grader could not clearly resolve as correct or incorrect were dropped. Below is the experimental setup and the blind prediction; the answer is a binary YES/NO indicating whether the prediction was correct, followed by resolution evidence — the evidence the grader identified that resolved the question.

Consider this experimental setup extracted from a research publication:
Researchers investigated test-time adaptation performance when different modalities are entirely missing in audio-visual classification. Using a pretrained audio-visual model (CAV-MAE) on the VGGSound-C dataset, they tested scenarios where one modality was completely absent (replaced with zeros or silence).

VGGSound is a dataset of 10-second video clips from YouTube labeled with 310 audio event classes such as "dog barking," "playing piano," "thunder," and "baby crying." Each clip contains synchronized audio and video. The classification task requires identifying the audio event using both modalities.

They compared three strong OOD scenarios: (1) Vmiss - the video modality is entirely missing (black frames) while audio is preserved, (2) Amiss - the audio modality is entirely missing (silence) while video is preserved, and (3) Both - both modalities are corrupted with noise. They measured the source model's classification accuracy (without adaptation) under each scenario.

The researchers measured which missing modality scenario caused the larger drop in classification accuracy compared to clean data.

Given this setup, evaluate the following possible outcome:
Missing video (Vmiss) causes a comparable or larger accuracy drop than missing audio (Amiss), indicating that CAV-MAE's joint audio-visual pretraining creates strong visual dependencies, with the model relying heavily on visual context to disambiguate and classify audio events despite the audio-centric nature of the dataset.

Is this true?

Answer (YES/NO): NO